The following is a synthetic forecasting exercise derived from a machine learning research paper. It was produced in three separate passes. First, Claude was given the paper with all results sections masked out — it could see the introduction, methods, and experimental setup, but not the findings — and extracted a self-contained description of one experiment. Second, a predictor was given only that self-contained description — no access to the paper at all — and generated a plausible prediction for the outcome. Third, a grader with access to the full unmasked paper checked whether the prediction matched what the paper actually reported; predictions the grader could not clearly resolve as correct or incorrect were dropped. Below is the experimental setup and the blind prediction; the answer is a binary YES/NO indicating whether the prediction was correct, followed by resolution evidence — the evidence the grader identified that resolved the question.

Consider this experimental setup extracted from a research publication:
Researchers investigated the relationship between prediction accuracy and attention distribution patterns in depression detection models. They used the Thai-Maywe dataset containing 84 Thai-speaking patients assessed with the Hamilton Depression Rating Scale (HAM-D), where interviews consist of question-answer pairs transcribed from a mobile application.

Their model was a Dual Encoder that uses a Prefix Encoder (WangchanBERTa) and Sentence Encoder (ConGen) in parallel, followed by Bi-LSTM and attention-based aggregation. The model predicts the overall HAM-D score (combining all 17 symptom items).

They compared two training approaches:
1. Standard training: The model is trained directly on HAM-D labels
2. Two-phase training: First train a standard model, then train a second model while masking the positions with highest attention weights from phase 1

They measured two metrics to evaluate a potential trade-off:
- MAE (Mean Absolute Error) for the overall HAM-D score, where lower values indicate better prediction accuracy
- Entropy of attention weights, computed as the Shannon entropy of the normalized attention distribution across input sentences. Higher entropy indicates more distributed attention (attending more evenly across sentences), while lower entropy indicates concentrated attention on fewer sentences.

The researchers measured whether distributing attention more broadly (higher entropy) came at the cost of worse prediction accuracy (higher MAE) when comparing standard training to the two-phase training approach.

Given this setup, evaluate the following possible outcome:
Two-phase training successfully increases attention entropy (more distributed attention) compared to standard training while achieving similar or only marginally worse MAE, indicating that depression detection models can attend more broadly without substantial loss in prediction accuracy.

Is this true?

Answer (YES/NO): YES